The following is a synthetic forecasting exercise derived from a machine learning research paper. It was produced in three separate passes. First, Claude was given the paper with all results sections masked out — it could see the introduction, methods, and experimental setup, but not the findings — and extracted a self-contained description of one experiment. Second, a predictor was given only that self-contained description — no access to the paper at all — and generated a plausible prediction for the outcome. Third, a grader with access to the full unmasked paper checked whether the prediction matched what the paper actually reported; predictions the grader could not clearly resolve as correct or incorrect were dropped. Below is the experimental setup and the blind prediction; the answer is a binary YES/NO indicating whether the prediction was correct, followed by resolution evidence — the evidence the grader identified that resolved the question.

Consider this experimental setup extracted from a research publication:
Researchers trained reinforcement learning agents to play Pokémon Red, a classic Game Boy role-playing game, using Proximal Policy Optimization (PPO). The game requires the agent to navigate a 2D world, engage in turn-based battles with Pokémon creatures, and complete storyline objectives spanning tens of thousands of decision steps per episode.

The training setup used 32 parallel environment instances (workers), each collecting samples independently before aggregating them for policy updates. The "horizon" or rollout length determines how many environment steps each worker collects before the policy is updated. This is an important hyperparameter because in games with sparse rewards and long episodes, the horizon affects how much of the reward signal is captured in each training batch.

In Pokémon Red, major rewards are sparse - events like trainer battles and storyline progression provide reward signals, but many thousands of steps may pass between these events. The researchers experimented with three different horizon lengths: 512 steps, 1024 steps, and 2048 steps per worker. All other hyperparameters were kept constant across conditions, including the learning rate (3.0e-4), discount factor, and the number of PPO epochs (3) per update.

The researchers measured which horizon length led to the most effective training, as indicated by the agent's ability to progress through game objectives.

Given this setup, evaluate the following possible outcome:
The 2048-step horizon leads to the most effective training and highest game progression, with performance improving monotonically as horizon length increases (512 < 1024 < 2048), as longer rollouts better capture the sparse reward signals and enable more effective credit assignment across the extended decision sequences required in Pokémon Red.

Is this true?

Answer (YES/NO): NO